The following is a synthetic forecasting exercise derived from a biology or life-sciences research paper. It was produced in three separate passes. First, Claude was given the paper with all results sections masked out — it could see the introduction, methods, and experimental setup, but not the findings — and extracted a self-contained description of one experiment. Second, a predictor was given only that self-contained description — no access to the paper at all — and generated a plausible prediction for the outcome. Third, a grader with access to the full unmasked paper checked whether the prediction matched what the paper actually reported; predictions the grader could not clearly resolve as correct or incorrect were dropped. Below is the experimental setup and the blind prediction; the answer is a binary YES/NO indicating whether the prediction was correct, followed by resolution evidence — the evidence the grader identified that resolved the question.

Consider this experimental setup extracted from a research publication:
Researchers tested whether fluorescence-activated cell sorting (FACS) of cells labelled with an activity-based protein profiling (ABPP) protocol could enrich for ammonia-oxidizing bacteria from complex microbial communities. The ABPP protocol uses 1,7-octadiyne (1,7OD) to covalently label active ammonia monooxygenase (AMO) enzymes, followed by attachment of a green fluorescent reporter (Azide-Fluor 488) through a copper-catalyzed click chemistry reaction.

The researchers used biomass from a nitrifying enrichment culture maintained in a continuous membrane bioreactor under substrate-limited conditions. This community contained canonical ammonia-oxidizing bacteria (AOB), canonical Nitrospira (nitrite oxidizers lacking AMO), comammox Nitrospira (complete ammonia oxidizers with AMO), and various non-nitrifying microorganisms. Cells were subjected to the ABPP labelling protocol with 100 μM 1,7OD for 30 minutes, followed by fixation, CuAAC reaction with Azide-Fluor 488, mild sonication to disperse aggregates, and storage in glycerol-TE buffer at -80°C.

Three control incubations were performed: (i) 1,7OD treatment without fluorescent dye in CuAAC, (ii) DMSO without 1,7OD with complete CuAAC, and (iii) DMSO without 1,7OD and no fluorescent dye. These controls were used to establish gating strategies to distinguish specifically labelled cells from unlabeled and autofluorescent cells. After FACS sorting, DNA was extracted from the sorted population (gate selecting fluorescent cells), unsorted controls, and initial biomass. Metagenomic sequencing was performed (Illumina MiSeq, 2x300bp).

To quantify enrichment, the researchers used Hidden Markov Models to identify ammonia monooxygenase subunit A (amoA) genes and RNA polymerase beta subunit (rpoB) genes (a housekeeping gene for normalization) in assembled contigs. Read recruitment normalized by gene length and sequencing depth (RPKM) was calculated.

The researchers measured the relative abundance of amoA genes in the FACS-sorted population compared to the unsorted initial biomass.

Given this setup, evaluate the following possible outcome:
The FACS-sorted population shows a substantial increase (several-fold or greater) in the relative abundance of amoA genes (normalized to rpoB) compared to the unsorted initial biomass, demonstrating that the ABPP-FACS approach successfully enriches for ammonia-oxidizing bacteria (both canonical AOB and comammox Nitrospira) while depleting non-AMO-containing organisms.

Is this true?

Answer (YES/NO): YES